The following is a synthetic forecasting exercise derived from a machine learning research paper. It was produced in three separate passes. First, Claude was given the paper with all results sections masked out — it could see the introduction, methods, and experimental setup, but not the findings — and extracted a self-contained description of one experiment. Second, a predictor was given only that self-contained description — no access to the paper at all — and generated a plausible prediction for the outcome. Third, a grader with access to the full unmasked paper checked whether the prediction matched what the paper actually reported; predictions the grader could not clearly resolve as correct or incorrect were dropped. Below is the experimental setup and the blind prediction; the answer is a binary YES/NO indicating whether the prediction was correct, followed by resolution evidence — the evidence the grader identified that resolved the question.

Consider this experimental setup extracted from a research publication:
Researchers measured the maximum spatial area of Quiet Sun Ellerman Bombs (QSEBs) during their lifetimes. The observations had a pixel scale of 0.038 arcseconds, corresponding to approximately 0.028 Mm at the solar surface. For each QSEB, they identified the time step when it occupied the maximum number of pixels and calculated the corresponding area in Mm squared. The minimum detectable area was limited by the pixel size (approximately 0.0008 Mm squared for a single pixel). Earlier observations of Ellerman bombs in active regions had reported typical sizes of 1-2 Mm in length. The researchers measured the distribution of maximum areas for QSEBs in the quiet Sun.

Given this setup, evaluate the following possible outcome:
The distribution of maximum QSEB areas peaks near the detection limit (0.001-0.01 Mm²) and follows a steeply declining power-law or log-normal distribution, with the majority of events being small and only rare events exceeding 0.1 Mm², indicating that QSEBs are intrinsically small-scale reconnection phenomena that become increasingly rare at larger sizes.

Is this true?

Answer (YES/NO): NO